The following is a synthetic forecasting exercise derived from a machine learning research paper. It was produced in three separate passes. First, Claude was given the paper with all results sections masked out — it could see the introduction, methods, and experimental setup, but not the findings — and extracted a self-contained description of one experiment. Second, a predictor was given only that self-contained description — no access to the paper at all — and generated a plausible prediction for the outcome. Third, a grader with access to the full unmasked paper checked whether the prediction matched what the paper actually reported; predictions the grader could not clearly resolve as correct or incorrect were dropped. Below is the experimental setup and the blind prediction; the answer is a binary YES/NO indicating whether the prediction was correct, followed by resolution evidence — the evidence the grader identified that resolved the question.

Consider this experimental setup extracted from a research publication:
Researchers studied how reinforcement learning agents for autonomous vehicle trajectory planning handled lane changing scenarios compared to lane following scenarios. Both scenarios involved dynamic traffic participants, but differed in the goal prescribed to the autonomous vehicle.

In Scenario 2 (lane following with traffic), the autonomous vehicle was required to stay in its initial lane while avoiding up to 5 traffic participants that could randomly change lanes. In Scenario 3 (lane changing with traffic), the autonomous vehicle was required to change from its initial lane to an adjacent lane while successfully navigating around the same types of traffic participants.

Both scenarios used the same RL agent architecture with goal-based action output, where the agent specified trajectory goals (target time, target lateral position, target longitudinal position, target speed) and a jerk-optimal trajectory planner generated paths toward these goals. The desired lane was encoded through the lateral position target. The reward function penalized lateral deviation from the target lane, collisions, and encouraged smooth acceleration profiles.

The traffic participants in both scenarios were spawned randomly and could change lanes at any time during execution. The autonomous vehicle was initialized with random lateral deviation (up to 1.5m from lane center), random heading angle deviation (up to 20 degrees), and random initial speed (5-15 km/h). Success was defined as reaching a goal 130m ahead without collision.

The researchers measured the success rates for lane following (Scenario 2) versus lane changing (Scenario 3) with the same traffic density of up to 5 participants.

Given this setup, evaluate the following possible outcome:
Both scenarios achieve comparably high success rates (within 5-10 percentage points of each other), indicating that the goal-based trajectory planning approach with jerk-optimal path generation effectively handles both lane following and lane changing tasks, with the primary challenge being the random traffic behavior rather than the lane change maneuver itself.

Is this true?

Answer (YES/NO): YES